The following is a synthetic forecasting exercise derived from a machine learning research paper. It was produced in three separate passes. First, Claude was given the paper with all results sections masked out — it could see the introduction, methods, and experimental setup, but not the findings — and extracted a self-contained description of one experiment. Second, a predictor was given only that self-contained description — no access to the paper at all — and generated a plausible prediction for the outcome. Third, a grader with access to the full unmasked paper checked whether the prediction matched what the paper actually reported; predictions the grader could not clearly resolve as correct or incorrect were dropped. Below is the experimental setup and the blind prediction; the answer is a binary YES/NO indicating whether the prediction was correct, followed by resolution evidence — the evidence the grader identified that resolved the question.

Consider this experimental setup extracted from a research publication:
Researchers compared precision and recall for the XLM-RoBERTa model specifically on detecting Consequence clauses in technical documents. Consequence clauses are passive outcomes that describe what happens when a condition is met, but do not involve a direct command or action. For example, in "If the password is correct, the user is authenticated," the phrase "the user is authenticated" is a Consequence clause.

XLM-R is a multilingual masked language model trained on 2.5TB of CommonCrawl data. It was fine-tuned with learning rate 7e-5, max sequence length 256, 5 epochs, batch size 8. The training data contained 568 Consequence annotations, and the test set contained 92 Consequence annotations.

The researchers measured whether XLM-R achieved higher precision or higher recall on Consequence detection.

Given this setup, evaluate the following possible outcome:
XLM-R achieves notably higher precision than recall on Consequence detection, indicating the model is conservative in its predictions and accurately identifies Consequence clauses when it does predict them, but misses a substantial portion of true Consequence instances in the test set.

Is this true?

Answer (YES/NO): NO